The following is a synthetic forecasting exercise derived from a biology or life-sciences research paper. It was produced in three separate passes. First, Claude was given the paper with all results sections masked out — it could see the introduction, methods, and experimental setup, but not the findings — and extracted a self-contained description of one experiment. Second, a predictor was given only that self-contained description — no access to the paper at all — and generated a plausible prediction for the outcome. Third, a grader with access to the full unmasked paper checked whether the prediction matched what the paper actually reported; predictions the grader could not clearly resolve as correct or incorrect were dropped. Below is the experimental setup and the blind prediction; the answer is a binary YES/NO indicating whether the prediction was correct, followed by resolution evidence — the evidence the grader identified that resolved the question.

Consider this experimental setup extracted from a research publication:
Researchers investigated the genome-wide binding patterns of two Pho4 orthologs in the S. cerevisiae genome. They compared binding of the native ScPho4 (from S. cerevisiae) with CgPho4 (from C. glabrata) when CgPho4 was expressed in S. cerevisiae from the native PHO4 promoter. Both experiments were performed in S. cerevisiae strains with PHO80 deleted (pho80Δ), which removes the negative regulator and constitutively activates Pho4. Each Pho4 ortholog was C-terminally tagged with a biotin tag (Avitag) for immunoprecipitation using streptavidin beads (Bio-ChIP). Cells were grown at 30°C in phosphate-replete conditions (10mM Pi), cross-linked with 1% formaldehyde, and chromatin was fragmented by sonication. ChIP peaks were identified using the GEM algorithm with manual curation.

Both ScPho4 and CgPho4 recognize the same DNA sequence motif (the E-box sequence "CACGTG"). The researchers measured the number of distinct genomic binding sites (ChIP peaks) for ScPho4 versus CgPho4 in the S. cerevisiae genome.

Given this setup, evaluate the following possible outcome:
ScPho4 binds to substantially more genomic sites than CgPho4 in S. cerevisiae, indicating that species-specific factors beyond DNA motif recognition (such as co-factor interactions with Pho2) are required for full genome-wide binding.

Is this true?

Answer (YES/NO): NO